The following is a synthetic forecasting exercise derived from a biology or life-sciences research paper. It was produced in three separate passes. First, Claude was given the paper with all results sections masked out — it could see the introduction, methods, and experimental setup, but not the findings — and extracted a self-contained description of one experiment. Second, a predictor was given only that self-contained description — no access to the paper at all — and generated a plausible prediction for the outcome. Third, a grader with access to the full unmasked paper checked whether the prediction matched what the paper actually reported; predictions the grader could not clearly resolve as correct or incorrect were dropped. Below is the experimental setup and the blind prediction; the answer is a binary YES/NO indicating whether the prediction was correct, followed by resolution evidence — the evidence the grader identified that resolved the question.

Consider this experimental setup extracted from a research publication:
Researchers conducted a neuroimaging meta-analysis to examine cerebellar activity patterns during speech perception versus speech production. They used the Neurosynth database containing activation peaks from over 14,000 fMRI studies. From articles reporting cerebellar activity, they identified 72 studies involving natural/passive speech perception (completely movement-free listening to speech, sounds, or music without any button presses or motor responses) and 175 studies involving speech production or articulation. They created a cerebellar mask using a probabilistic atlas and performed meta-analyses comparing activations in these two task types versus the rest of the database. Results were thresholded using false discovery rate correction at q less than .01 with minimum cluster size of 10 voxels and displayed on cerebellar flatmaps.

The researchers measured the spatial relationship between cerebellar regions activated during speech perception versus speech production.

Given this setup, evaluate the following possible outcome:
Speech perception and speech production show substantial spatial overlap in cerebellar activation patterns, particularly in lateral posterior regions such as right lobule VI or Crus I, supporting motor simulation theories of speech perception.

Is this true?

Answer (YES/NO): NO